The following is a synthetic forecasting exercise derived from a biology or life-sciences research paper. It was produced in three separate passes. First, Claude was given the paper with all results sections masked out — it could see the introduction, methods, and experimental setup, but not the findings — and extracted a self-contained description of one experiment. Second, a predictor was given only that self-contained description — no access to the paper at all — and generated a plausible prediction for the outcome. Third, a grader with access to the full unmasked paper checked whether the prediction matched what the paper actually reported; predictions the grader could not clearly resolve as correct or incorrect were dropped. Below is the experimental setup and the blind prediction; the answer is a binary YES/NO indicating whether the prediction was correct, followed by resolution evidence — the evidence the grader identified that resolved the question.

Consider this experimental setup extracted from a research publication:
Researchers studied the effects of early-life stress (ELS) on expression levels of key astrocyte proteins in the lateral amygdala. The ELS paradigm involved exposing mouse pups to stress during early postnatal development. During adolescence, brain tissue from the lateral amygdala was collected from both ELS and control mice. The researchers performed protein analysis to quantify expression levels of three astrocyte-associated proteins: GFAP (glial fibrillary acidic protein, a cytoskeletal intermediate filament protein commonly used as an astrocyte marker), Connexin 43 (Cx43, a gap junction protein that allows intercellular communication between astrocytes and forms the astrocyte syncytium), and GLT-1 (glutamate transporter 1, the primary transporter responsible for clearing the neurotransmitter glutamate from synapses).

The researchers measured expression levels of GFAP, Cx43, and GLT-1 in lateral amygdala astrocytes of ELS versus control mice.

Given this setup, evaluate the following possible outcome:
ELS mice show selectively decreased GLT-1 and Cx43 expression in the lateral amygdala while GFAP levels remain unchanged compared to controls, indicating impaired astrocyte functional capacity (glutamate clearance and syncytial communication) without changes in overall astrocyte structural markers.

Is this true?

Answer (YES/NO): NO